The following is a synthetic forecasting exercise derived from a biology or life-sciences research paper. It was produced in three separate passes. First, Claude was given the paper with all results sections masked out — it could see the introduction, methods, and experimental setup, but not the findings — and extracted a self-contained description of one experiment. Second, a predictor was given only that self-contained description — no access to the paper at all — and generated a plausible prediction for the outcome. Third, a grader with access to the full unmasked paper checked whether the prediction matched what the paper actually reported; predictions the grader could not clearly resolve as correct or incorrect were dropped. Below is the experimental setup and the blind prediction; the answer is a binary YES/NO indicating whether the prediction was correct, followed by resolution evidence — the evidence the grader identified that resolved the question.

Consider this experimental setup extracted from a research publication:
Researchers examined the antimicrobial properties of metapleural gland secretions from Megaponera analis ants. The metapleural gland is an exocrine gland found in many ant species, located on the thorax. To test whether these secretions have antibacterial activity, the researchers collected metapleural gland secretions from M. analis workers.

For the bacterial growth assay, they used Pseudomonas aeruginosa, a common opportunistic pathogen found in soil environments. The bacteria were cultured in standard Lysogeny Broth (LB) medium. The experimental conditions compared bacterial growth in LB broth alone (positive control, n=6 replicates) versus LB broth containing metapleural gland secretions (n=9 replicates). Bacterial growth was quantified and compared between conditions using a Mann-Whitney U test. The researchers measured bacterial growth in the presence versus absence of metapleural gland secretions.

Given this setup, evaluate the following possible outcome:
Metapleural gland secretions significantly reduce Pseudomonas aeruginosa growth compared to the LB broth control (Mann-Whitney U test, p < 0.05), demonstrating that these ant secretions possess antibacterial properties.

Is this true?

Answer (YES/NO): YES